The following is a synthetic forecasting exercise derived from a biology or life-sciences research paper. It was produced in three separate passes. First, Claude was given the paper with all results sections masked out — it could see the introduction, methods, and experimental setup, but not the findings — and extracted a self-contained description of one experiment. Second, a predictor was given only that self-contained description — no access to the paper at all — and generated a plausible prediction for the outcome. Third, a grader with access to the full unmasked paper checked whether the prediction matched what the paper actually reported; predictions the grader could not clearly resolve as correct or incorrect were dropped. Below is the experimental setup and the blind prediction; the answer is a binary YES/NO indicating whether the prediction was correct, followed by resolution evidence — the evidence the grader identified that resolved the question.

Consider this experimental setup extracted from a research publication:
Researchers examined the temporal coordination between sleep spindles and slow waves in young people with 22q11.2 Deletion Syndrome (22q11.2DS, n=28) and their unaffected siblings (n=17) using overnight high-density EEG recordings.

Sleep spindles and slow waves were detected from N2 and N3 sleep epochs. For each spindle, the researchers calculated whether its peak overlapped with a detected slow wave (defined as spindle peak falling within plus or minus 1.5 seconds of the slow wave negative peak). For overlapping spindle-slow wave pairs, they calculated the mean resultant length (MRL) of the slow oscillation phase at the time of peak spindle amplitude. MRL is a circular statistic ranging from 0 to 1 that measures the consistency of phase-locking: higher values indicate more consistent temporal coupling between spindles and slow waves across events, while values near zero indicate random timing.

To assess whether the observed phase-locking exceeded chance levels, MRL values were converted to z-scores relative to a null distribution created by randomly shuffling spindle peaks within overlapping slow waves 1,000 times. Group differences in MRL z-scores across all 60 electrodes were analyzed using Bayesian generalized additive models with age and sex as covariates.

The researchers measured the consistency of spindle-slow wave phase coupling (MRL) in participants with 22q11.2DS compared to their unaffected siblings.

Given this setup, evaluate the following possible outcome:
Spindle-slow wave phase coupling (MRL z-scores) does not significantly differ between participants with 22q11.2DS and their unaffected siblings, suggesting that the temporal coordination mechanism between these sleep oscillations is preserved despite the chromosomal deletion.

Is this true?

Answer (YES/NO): NO